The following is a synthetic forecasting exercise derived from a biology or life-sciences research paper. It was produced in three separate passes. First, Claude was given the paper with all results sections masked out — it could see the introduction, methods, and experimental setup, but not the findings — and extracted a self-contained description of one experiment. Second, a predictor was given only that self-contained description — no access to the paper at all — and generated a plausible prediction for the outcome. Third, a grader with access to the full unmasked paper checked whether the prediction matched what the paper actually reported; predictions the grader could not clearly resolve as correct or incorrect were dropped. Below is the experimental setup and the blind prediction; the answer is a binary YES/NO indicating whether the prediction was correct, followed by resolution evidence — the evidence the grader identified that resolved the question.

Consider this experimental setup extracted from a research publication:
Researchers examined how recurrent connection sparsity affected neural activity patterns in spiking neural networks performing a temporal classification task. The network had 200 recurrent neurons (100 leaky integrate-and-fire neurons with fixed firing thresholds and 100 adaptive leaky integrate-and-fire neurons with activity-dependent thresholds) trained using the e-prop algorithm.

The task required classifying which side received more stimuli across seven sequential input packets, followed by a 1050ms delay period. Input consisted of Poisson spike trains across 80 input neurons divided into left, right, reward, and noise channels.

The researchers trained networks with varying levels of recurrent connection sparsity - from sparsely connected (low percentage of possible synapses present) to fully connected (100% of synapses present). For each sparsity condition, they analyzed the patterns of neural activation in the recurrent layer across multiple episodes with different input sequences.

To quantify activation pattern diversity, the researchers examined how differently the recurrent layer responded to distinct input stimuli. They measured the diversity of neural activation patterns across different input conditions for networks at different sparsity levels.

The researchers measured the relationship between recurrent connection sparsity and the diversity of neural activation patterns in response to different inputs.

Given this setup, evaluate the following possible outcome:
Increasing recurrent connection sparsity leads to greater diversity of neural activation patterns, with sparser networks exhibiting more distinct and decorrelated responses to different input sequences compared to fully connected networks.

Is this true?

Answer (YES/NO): YES